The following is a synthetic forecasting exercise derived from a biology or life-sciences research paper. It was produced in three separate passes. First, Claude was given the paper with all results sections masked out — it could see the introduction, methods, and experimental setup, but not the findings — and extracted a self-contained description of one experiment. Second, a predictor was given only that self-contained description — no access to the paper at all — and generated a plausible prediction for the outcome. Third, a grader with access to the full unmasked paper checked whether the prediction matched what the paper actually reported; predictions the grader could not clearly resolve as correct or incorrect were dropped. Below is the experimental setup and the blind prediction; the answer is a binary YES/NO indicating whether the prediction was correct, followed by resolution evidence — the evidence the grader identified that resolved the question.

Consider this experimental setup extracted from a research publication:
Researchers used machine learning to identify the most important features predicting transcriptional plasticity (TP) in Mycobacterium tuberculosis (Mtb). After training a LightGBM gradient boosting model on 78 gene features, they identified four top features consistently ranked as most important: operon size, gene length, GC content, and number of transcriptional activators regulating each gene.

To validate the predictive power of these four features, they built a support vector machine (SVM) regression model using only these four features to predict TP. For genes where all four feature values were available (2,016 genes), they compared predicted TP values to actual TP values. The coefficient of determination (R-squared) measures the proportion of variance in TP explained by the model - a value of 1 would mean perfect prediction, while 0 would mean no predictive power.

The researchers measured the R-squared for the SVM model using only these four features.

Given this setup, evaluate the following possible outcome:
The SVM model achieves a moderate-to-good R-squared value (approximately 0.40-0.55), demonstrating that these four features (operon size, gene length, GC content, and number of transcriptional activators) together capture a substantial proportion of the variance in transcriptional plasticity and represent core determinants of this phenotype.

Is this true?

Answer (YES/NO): NO